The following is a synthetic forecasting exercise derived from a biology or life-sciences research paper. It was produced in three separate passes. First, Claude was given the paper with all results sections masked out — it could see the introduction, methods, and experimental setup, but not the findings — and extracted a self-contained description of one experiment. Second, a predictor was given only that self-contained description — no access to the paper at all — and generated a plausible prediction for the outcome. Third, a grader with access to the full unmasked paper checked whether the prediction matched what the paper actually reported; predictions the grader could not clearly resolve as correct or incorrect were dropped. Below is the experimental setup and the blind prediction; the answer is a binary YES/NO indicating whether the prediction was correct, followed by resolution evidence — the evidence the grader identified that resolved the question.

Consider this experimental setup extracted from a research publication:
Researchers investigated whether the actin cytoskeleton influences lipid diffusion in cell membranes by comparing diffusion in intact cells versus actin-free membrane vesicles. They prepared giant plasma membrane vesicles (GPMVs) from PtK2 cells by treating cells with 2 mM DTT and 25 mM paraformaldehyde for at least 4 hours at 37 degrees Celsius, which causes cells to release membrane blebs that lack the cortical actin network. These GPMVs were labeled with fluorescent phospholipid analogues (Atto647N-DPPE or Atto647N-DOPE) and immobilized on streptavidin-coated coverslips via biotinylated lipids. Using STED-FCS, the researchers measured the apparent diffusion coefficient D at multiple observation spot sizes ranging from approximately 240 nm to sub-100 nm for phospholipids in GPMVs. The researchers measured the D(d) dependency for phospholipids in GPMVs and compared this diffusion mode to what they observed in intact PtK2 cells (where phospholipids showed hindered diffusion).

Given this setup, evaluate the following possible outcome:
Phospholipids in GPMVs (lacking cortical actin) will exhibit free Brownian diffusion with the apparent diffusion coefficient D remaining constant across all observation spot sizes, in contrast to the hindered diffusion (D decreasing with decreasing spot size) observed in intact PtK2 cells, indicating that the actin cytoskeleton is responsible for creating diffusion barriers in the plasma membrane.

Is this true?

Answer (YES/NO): NO